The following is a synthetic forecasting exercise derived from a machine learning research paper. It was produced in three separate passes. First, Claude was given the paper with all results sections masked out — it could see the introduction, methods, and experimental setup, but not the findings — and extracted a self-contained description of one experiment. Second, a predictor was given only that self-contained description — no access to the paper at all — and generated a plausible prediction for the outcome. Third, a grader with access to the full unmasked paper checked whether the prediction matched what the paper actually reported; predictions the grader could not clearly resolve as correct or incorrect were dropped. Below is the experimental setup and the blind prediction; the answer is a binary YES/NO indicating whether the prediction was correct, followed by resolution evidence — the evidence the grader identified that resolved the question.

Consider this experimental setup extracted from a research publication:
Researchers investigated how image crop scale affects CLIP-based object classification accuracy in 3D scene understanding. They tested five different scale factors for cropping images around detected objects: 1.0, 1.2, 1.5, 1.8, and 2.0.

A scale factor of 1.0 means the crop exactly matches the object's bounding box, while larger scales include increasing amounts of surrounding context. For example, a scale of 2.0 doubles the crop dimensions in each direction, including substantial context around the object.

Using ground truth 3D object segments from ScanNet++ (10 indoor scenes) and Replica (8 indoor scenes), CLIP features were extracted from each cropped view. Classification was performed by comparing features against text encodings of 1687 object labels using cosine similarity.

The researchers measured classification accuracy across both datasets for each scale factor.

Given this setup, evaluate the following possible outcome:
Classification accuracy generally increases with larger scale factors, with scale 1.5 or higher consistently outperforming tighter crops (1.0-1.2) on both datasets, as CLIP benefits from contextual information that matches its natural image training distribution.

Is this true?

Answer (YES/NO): NO